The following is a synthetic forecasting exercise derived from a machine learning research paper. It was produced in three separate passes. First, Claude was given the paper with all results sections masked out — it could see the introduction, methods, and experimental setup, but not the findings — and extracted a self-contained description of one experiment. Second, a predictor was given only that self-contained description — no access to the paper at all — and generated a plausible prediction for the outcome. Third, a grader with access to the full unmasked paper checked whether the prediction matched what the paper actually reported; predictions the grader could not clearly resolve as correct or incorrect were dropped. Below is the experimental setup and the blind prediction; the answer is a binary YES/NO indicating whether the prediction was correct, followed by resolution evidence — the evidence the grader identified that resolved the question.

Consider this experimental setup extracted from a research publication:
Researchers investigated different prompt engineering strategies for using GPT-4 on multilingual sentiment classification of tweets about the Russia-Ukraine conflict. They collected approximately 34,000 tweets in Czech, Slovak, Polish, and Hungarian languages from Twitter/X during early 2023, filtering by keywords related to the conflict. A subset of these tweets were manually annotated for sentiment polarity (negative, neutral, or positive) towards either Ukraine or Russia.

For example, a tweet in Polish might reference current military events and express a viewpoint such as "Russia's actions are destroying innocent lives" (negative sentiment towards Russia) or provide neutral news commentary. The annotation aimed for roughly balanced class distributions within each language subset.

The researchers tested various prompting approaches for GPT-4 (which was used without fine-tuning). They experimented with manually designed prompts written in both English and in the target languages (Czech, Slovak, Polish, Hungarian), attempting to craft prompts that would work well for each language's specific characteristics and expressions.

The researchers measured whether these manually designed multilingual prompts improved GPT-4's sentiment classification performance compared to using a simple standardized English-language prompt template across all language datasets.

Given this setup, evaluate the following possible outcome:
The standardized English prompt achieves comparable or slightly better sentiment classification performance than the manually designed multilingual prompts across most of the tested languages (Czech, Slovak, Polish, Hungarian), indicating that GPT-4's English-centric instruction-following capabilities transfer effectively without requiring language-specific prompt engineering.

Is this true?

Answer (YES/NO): YES